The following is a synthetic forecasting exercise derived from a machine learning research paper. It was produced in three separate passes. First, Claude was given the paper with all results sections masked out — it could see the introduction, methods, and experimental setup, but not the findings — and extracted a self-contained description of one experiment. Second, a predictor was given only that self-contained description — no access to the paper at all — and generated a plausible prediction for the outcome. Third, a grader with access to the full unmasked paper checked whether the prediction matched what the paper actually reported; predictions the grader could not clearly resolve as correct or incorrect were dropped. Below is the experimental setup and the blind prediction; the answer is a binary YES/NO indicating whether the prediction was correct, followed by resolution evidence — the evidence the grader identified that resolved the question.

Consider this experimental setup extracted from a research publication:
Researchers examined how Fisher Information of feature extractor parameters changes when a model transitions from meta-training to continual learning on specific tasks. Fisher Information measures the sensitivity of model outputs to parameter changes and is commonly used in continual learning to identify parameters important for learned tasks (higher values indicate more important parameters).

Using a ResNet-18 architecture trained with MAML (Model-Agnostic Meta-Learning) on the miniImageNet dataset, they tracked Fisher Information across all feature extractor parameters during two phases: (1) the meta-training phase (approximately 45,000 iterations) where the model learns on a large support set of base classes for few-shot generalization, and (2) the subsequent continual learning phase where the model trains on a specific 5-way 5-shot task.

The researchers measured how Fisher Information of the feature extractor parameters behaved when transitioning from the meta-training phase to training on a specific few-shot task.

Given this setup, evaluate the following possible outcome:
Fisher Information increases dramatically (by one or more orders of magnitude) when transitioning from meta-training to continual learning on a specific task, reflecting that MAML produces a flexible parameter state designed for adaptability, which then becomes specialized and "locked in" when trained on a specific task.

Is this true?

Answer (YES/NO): NO